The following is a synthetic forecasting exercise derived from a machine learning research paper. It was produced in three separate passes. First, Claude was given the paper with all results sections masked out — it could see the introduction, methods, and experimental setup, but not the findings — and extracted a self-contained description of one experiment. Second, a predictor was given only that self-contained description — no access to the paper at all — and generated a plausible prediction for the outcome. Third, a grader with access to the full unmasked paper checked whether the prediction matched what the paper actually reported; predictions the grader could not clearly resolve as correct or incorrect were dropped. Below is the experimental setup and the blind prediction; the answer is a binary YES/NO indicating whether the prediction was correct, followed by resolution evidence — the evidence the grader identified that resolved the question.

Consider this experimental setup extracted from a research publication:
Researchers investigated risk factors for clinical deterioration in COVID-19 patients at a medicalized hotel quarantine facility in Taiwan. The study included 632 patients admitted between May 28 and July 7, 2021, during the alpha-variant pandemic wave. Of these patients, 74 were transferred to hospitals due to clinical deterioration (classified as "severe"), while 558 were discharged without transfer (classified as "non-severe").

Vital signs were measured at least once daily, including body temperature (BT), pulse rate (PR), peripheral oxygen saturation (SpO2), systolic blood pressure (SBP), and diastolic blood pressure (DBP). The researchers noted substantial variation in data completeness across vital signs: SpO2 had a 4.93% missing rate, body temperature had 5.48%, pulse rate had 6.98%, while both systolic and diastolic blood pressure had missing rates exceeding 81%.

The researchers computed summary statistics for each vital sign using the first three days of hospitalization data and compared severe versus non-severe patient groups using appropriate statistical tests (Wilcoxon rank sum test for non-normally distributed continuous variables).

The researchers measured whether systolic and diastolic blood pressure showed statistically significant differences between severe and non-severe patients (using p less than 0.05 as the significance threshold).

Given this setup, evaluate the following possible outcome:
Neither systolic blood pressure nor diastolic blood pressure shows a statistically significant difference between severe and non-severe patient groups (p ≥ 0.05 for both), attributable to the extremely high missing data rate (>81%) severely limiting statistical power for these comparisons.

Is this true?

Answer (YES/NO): YES